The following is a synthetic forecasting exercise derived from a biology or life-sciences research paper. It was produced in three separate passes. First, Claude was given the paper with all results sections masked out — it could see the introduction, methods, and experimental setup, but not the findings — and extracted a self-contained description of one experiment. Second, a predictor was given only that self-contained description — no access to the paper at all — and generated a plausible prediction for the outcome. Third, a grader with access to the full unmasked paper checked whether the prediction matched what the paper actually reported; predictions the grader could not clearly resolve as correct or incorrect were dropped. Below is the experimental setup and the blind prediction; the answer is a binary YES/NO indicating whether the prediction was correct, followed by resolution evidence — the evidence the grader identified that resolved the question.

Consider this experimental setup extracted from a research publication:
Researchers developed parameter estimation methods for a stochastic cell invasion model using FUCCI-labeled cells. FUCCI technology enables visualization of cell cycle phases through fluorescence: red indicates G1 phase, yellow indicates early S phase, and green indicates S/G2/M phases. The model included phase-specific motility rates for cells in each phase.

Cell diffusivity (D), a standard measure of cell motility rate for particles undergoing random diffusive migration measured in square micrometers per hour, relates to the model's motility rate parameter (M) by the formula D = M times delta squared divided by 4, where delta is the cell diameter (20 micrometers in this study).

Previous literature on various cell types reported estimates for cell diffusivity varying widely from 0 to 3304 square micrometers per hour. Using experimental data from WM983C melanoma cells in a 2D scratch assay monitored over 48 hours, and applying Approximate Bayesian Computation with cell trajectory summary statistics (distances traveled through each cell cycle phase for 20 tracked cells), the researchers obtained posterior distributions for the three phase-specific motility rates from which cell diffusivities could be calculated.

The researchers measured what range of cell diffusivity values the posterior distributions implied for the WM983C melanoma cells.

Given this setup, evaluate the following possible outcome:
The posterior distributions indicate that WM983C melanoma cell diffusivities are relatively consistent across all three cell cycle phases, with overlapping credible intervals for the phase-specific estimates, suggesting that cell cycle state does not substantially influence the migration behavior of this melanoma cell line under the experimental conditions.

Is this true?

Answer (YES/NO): NO